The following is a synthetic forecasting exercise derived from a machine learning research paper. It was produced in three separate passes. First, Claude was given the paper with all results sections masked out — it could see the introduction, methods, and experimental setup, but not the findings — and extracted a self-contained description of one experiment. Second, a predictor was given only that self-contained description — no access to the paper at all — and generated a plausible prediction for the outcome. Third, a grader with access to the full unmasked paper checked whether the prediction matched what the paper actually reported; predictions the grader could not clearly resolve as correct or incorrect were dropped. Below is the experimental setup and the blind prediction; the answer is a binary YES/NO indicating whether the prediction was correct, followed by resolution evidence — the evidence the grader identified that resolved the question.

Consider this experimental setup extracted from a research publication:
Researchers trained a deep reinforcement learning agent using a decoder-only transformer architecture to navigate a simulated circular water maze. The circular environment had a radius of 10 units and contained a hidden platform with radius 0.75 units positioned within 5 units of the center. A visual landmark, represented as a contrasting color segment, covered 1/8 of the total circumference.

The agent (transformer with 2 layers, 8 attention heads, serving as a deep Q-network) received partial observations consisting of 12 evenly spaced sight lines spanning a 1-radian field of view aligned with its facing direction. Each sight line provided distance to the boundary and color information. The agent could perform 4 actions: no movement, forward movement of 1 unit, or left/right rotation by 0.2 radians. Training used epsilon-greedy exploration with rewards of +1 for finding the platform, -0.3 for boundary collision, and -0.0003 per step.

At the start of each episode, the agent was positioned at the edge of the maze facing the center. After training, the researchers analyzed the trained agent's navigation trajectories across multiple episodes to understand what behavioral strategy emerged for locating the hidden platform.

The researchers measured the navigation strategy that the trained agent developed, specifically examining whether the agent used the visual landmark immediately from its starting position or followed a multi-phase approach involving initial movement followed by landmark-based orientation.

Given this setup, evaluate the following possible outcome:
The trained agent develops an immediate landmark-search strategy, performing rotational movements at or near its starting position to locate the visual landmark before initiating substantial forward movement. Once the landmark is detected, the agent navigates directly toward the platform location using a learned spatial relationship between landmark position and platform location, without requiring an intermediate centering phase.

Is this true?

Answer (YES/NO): NO